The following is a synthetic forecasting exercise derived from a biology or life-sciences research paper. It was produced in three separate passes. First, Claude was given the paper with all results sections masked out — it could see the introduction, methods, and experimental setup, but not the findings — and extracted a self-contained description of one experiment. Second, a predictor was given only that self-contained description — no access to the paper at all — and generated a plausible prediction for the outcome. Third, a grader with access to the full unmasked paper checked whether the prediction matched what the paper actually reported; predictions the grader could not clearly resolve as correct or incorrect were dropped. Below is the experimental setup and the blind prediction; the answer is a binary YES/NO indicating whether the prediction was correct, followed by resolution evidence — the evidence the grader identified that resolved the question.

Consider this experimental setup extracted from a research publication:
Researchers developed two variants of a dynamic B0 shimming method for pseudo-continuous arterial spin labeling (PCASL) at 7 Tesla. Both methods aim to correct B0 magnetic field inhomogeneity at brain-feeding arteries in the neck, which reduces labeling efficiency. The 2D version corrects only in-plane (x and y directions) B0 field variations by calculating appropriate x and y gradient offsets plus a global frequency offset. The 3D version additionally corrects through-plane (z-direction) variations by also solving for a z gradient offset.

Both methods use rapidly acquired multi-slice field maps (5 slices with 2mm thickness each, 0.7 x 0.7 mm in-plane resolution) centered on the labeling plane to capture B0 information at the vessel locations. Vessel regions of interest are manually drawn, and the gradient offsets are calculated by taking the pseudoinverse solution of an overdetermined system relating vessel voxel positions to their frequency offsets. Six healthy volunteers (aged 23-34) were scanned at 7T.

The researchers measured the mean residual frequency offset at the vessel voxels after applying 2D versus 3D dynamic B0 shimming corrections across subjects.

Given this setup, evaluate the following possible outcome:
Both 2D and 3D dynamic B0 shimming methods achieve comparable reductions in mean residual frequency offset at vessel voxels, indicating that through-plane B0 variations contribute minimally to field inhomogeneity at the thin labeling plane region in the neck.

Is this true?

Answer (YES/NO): NO